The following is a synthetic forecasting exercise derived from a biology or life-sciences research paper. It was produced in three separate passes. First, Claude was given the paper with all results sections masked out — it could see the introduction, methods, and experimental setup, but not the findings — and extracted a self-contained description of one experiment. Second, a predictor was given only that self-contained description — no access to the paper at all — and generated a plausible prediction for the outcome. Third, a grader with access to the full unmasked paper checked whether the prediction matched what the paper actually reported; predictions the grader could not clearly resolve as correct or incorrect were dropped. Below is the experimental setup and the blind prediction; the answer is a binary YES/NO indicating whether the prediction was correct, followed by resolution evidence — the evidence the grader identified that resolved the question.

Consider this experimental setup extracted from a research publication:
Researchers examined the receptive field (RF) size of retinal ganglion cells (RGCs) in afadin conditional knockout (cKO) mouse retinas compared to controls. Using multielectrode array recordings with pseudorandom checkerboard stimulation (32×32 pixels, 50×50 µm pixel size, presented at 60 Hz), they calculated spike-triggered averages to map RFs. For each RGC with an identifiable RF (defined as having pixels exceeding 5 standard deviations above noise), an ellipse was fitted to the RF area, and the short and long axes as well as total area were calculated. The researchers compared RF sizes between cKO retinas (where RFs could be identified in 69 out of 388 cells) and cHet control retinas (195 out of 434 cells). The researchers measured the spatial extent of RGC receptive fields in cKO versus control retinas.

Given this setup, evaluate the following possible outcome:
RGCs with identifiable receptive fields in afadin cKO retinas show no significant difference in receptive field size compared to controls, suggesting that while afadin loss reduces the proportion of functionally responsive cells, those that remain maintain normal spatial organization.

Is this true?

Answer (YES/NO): NO